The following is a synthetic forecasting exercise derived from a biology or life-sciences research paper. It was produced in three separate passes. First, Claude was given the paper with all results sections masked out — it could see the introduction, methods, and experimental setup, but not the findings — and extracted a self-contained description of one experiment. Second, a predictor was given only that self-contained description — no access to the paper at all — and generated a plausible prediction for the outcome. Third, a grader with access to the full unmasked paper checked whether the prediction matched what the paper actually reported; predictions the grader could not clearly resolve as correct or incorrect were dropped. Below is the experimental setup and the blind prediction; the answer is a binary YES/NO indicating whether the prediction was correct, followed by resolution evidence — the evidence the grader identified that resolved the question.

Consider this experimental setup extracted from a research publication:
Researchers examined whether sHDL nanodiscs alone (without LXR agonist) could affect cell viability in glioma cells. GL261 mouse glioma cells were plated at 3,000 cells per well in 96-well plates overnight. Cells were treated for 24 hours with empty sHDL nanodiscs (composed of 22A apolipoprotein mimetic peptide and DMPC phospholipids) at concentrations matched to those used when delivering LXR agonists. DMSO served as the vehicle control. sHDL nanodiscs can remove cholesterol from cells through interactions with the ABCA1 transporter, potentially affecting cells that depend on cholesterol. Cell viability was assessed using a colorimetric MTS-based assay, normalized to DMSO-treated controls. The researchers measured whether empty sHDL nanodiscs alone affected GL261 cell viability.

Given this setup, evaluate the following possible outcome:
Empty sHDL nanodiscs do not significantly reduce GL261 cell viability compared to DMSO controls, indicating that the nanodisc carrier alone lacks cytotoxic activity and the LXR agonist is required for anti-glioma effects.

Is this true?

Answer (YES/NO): YES